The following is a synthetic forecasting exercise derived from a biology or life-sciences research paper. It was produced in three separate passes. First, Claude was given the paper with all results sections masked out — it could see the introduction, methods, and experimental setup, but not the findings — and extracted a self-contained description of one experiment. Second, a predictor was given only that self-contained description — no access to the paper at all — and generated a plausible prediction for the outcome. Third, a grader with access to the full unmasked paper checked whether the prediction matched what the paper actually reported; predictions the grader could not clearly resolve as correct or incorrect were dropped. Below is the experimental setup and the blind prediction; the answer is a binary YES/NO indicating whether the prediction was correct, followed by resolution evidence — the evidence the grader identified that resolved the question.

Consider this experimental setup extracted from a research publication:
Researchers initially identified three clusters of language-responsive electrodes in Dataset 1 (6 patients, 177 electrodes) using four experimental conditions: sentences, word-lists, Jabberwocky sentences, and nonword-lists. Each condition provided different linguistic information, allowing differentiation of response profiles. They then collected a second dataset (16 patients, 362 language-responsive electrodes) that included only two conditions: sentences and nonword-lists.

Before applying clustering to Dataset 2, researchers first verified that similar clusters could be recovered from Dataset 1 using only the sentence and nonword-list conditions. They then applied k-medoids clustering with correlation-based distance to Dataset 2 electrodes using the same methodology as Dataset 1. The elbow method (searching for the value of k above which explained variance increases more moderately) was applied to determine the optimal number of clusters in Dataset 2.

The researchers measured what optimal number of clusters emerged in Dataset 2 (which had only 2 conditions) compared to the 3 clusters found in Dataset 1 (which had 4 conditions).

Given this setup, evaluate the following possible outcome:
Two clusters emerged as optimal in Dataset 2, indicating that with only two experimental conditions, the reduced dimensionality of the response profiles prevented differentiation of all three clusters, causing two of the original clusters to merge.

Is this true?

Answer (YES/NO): YES